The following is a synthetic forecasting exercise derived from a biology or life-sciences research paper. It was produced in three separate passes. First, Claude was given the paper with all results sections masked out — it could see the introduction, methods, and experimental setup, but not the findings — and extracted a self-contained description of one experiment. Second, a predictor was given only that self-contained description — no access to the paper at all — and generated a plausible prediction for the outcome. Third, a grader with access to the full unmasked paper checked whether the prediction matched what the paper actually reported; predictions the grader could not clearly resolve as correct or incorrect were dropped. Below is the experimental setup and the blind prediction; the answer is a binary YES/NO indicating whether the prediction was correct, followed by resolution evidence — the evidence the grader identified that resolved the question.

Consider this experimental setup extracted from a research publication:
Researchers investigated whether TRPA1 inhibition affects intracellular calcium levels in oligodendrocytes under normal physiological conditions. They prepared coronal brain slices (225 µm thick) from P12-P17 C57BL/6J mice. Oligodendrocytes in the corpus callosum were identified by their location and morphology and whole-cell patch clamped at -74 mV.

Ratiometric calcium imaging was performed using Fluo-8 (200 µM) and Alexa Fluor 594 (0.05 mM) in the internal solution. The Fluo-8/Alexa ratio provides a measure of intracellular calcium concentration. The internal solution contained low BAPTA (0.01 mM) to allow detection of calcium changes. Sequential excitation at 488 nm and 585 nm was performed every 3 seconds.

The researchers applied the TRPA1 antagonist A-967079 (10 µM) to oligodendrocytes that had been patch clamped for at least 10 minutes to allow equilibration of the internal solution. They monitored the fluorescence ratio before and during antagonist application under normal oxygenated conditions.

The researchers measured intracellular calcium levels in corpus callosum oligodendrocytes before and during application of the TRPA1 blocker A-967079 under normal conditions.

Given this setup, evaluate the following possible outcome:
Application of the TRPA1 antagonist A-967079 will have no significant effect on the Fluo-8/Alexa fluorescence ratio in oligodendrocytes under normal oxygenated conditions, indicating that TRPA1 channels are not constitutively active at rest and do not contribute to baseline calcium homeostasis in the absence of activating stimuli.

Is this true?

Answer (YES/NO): NO